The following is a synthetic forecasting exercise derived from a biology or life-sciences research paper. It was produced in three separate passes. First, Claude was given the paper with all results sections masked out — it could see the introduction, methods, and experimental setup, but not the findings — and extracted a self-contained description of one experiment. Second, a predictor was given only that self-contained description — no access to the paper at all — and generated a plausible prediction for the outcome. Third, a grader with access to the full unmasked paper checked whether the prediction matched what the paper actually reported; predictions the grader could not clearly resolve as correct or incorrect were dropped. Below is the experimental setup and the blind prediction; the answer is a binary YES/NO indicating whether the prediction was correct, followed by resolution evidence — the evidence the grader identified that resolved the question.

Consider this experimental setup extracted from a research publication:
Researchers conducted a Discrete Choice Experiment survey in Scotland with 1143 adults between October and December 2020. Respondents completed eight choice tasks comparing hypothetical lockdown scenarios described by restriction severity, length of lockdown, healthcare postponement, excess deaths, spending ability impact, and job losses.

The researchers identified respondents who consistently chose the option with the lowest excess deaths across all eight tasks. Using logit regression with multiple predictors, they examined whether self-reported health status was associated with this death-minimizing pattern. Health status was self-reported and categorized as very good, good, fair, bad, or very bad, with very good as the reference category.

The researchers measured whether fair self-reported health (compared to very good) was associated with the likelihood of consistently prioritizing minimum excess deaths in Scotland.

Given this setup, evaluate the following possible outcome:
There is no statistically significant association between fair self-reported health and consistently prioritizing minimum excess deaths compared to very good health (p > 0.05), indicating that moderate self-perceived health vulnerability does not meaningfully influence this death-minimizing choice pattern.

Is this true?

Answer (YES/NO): NO